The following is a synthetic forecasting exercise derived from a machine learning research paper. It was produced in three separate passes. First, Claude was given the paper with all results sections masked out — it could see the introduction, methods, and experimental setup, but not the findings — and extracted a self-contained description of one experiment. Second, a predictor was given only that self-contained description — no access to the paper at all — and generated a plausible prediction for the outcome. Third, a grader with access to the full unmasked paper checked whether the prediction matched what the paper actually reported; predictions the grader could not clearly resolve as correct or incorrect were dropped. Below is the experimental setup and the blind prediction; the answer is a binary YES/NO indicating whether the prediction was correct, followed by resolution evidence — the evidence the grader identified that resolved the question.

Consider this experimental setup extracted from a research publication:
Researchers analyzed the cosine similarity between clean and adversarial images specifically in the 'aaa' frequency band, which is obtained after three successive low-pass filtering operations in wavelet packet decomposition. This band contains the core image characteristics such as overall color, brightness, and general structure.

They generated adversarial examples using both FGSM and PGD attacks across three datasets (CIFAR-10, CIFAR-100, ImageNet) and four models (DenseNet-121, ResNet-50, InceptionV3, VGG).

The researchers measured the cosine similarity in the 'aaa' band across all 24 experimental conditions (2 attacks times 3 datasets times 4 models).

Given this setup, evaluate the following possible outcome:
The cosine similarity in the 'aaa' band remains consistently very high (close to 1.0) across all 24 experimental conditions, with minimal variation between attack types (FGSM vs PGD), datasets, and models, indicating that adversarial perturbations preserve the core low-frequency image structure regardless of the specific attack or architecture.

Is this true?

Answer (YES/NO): YES